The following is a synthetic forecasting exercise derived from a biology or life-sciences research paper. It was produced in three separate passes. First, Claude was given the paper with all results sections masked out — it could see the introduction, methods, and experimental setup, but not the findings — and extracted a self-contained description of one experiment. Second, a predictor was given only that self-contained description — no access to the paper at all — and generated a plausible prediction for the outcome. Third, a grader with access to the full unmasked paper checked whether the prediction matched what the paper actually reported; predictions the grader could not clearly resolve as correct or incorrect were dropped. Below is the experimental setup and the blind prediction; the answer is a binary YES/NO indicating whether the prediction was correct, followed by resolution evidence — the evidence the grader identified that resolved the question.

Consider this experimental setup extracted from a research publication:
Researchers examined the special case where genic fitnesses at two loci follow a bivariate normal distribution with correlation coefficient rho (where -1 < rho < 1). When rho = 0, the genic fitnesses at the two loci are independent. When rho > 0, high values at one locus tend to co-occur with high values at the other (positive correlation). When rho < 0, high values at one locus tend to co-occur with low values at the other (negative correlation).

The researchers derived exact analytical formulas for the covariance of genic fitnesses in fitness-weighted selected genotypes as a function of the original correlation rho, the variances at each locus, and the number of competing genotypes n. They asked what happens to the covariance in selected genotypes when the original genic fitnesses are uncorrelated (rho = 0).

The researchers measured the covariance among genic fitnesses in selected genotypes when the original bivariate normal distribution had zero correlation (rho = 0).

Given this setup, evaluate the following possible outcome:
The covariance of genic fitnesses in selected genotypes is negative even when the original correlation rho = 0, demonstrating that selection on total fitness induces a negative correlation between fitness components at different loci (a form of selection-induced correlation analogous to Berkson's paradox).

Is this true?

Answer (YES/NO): YES